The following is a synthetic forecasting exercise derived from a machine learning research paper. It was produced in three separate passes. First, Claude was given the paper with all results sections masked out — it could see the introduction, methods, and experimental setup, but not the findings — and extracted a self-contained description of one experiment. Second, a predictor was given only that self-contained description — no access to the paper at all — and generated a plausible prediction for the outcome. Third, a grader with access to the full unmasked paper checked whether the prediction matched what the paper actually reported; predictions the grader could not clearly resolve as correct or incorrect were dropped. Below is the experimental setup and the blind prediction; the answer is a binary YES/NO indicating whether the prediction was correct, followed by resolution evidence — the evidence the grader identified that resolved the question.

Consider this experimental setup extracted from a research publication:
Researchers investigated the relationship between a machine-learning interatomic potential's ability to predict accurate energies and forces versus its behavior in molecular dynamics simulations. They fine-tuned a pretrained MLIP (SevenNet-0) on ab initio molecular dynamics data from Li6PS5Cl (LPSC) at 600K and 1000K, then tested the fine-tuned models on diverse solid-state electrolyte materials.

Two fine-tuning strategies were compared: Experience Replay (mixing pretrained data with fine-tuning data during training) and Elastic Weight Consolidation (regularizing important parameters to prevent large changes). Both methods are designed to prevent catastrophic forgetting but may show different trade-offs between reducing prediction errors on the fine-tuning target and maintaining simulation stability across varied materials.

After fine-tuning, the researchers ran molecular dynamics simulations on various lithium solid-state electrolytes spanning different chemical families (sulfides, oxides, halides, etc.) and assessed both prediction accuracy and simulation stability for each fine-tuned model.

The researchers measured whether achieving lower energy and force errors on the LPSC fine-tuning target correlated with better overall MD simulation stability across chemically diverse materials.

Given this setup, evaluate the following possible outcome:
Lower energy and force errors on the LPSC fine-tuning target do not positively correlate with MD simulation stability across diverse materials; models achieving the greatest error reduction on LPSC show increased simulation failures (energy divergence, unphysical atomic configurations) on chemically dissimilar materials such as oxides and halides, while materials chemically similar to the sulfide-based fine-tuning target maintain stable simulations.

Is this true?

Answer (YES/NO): NO